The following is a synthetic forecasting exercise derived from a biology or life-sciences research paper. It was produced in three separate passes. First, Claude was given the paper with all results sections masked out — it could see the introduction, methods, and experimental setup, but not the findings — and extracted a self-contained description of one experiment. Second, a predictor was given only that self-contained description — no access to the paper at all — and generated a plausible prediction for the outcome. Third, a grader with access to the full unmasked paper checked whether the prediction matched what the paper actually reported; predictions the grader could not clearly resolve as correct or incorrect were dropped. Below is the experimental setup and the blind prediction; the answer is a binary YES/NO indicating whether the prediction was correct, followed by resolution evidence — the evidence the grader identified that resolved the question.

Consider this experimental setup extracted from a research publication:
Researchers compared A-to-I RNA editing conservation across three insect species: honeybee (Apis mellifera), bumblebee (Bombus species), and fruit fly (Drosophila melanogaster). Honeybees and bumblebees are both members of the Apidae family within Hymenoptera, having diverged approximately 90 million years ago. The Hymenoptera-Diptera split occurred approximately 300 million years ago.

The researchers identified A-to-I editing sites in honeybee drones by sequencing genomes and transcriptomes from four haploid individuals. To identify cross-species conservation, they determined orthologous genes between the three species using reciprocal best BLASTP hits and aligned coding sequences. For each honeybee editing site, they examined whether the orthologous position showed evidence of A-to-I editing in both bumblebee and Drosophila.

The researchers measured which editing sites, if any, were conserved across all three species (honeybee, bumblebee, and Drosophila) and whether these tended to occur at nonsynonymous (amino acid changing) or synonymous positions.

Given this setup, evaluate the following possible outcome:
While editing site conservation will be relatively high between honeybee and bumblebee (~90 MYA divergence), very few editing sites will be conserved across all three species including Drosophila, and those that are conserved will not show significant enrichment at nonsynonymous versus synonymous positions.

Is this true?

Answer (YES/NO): YES